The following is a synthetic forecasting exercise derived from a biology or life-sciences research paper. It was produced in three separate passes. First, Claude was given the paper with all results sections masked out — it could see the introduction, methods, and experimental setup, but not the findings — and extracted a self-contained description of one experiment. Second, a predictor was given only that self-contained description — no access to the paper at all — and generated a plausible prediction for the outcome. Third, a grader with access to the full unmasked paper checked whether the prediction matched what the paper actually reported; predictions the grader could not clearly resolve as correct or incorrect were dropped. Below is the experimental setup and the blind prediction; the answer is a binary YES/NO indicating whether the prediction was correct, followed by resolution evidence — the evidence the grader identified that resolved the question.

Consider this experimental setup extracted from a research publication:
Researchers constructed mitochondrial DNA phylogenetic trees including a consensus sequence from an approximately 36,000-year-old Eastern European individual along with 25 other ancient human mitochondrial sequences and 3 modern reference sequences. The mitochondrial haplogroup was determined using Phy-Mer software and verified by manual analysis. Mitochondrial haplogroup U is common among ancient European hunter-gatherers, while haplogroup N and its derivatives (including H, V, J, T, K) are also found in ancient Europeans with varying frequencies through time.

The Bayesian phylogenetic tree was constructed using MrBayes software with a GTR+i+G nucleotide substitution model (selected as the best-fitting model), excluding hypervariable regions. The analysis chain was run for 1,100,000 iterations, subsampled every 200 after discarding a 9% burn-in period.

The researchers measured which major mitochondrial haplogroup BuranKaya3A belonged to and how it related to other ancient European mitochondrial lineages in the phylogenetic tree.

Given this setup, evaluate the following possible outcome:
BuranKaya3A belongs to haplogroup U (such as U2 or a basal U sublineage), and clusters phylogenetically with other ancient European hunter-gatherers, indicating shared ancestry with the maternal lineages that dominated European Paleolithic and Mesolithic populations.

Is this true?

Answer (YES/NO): NO